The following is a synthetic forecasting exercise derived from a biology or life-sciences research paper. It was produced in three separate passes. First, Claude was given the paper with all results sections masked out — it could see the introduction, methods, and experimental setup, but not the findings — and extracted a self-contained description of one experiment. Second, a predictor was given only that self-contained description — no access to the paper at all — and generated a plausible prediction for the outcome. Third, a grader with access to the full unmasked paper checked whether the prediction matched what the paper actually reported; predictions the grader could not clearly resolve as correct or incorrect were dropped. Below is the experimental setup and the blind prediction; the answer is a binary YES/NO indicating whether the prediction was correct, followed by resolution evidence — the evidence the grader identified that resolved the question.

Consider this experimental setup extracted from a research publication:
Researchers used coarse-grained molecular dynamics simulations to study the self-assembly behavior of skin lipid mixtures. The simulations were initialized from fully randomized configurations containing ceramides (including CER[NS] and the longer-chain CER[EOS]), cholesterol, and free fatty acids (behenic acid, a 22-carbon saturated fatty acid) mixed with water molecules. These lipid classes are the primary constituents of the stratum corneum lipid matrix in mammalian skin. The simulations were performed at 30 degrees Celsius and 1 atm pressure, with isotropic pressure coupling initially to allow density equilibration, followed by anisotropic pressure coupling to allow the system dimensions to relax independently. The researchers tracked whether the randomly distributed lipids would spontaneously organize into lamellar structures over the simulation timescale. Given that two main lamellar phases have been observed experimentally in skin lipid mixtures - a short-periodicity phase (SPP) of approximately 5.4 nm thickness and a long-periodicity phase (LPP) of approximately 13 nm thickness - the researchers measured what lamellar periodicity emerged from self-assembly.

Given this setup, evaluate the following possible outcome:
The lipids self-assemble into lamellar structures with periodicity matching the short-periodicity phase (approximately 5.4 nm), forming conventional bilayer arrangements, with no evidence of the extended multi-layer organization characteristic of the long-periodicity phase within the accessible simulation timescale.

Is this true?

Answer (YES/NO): YES